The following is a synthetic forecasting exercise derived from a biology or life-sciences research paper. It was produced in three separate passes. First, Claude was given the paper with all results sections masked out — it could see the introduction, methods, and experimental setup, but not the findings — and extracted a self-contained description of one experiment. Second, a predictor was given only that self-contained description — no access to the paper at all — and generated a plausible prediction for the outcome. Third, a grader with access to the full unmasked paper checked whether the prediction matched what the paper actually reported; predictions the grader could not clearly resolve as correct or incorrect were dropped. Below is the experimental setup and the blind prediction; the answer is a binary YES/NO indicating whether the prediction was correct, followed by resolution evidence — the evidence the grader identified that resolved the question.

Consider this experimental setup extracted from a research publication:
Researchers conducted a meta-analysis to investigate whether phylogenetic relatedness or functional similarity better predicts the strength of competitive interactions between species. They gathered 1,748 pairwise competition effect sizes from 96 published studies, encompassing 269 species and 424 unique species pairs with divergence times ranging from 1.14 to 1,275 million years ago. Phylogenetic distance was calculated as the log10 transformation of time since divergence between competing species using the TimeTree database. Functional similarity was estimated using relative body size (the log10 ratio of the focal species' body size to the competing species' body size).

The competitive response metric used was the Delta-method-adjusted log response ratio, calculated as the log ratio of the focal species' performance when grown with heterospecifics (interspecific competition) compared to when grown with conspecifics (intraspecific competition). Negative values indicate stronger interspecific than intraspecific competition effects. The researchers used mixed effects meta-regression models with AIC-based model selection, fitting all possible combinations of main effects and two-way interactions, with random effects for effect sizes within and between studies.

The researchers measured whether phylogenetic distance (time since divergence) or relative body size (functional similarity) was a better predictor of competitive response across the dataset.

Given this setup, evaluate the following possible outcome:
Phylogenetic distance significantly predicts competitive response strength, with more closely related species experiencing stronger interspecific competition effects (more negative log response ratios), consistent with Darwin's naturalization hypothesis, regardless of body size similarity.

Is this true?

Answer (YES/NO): NO